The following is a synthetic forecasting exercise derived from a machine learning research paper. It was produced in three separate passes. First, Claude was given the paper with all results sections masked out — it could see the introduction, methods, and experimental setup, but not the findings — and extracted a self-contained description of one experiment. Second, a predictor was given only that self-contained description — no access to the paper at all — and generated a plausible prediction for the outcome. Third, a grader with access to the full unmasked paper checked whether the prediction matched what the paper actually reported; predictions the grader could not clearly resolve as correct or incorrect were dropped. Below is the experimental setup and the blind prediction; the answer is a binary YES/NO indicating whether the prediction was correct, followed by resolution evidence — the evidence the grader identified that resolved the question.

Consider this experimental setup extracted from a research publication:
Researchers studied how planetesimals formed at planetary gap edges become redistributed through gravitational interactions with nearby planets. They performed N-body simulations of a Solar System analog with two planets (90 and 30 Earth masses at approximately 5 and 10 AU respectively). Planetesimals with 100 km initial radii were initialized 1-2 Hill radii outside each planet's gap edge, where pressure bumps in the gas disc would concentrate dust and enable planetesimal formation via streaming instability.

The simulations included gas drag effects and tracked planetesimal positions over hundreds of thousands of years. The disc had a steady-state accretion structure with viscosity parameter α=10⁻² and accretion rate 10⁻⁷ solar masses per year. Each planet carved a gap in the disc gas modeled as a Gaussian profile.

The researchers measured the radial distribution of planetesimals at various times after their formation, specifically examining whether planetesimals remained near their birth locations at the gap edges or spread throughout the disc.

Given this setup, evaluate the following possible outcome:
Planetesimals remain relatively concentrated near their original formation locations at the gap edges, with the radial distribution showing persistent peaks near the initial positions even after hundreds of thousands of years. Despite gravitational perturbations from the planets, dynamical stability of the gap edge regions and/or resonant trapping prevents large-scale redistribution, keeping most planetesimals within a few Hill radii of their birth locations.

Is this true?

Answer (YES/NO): NO